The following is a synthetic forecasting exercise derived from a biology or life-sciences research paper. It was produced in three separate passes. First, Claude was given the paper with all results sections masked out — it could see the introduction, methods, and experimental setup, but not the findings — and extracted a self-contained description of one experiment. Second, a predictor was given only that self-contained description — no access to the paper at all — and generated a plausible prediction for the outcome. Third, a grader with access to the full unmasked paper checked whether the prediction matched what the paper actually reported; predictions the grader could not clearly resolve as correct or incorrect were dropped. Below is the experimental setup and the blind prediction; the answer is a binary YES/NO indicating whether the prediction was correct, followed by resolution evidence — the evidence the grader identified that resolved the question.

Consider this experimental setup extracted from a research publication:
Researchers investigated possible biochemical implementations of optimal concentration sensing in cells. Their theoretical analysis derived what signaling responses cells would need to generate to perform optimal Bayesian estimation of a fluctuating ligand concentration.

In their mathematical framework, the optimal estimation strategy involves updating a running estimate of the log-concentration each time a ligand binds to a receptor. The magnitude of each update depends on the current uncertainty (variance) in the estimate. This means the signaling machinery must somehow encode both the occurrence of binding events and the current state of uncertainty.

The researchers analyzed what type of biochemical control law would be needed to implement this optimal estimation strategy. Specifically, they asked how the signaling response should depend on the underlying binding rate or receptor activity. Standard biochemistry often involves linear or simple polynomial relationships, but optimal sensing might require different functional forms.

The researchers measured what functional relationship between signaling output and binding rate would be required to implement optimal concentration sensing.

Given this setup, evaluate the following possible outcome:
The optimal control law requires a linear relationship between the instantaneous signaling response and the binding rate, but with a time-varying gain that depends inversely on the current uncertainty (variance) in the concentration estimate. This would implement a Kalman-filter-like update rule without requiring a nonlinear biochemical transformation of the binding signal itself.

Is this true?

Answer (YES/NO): NO